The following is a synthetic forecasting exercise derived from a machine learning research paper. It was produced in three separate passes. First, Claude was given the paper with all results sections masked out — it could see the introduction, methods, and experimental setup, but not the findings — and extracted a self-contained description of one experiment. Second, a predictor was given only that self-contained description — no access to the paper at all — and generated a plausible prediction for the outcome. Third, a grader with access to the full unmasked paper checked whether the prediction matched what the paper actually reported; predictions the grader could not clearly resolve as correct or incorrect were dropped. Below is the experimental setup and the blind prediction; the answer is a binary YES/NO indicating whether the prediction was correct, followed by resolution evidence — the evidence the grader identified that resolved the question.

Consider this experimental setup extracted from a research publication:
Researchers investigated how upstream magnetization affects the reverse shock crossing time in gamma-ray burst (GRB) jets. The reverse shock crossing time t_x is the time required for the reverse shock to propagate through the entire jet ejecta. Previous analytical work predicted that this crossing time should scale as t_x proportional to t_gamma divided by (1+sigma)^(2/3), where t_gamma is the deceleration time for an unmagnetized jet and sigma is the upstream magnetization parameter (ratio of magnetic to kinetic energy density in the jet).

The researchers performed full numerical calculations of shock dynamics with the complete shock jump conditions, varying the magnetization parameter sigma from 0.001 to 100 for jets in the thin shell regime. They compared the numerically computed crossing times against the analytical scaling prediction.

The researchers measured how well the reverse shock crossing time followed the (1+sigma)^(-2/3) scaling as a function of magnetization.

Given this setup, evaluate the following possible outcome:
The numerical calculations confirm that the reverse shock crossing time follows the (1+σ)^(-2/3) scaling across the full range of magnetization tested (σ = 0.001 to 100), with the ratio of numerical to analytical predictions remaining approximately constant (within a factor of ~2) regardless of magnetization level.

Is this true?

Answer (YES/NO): NO